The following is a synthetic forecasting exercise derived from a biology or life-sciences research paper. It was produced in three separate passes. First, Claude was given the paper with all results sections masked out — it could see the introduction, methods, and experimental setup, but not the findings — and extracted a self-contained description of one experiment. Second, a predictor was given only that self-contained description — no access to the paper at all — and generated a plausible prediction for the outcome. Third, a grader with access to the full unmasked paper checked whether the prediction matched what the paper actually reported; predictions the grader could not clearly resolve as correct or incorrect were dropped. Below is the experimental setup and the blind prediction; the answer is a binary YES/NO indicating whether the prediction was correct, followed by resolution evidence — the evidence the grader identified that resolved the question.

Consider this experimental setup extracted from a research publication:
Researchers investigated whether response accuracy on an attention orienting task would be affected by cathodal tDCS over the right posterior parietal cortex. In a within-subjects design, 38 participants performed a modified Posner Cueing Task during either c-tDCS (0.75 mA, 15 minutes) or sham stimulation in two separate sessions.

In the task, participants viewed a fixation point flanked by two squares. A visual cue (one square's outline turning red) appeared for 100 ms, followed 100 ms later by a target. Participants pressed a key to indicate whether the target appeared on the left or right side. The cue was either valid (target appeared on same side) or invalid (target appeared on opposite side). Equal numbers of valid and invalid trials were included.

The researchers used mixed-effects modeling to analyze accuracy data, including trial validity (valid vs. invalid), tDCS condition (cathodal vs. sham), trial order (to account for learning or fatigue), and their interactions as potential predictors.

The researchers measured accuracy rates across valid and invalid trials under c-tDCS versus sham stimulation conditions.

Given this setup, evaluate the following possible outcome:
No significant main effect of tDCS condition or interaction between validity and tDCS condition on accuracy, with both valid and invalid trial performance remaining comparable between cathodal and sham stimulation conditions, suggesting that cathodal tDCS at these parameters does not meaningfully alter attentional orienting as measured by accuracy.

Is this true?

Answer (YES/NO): YES